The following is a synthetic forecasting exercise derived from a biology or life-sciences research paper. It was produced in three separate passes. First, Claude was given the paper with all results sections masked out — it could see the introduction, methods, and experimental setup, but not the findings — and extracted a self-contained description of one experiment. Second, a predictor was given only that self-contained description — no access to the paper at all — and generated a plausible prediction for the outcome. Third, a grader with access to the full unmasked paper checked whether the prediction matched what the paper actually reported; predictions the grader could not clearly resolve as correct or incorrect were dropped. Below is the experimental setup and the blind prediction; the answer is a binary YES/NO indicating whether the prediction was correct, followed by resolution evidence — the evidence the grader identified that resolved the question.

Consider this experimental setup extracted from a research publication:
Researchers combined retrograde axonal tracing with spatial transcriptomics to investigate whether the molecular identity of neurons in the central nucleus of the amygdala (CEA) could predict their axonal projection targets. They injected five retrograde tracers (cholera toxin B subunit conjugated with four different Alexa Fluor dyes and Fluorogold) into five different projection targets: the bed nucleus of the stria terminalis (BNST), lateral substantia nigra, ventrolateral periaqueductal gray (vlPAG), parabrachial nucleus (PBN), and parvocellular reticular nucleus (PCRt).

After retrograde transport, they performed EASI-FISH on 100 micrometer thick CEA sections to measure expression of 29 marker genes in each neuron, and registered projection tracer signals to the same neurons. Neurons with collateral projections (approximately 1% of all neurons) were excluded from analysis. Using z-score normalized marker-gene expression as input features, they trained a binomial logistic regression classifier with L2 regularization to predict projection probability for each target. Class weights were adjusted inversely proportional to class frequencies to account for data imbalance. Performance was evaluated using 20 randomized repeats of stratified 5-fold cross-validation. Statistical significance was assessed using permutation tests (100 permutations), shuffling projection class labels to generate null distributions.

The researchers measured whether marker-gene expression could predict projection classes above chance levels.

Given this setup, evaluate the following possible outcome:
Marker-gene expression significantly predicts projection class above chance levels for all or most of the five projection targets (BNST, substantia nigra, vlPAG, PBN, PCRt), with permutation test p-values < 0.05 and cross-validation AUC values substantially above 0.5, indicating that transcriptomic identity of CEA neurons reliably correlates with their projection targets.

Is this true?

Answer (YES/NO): YES